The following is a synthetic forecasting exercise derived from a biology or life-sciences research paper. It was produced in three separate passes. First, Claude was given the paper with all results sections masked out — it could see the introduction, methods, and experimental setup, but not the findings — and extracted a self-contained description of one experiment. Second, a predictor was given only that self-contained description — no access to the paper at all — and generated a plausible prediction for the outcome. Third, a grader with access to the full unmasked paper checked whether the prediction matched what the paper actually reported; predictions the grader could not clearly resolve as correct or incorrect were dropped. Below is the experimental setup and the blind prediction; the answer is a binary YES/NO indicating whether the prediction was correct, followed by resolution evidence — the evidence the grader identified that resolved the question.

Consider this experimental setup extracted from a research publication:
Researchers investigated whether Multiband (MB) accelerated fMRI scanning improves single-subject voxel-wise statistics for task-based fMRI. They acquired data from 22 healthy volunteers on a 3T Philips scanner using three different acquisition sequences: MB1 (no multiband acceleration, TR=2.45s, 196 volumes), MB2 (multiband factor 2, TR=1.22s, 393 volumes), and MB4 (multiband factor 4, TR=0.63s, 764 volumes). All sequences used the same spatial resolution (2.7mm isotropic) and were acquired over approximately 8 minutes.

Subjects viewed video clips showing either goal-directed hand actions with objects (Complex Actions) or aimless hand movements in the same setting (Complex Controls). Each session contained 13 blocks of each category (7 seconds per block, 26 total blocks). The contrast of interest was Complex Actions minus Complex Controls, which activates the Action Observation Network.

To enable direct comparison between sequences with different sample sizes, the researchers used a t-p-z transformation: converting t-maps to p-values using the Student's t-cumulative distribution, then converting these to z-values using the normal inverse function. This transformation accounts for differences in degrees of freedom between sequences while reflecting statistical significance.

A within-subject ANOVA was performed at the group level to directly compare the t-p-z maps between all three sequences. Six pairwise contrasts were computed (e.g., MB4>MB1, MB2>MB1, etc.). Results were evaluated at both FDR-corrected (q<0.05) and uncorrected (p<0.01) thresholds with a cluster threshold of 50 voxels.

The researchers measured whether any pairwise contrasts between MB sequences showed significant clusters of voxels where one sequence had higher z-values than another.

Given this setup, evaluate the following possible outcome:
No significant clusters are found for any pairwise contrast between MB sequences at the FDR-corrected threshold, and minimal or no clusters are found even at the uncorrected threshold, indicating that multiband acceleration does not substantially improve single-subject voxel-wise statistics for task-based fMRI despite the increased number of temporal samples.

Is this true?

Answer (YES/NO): NO